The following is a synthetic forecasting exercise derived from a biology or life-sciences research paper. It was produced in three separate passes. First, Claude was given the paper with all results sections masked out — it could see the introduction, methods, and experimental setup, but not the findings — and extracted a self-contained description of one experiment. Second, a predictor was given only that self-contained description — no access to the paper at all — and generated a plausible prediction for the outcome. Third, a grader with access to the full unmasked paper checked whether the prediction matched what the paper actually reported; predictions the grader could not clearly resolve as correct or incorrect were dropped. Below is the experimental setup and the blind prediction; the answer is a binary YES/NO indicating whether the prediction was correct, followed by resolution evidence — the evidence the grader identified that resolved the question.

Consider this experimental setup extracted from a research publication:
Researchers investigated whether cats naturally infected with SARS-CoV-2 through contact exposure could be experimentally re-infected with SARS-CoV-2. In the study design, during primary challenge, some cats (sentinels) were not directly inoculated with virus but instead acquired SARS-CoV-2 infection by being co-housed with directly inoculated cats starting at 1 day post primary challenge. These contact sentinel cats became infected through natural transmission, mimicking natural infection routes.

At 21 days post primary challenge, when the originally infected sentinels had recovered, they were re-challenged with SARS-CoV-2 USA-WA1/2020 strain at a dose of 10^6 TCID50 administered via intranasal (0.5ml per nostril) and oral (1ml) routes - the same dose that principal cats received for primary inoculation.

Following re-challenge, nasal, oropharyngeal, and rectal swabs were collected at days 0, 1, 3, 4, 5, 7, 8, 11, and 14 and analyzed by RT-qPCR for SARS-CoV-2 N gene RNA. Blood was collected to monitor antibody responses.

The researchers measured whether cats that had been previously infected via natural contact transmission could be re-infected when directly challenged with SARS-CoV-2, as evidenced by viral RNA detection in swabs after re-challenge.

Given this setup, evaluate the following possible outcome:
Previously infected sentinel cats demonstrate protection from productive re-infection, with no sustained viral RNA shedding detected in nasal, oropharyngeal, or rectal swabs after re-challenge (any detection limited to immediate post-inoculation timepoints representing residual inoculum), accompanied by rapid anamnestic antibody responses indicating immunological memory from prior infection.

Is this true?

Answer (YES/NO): NO